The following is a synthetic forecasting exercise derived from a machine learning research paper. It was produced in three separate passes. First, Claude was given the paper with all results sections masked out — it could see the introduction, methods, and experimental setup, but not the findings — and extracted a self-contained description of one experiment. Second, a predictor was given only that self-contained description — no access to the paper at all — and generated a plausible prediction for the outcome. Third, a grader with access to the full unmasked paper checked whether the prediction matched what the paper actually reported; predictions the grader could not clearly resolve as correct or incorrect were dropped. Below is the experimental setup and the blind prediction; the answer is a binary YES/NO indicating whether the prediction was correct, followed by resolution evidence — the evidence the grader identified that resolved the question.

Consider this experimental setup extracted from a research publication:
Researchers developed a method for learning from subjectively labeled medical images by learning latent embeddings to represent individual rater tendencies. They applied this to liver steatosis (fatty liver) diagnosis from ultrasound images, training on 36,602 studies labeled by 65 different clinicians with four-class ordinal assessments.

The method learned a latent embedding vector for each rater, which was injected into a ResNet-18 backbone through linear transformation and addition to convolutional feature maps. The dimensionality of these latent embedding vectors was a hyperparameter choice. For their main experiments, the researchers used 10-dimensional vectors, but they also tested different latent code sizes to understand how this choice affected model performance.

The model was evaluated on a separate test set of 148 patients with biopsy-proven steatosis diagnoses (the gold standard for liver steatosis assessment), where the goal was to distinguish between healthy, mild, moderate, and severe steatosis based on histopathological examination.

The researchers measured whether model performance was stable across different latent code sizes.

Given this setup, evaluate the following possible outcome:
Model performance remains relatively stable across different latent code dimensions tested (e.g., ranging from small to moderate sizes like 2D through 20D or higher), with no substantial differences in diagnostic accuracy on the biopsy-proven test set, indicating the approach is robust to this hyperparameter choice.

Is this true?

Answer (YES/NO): YES